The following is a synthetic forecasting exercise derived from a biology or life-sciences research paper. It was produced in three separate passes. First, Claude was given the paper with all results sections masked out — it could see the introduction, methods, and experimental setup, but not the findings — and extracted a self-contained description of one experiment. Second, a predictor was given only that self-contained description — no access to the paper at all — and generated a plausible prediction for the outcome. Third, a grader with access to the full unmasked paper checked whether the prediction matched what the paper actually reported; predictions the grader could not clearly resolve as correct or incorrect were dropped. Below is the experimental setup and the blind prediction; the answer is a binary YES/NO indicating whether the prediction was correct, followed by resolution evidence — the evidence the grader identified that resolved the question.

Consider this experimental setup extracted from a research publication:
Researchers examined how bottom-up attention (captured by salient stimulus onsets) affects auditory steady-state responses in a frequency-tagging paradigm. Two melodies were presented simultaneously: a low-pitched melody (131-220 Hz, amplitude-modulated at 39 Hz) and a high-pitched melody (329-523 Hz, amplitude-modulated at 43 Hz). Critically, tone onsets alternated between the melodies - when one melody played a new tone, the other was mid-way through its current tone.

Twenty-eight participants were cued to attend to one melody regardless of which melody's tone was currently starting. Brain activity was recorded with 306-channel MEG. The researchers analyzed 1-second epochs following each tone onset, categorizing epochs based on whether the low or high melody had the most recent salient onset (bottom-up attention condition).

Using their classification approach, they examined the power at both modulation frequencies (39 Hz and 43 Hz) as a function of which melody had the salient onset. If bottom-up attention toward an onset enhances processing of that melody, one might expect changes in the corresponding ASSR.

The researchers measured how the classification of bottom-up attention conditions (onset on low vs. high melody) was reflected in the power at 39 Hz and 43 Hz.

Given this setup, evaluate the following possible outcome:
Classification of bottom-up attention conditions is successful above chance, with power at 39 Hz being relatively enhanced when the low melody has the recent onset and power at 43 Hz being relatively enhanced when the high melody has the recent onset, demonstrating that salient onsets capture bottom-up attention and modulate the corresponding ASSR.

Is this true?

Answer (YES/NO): YES